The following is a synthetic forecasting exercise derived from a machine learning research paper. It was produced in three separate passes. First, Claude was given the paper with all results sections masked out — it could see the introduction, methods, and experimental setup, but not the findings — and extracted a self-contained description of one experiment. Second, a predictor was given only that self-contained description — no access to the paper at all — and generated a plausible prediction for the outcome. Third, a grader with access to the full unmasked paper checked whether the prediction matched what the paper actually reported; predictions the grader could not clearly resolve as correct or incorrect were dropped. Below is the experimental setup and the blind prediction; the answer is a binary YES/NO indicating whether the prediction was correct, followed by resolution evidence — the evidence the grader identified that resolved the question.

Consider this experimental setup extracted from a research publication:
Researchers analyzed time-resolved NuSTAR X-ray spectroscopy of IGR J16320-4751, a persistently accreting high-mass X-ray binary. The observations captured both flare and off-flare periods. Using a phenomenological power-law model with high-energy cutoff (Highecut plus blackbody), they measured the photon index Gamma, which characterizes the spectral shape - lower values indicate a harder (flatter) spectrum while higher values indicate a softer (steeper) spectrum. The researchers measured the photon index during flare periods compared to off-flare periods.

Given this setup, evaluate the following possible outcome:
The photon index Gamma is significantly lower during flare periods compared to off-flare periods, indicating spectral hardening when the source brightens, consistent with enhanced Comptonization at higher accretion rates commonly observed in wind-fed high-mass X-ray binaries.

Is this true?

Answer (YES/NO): YES